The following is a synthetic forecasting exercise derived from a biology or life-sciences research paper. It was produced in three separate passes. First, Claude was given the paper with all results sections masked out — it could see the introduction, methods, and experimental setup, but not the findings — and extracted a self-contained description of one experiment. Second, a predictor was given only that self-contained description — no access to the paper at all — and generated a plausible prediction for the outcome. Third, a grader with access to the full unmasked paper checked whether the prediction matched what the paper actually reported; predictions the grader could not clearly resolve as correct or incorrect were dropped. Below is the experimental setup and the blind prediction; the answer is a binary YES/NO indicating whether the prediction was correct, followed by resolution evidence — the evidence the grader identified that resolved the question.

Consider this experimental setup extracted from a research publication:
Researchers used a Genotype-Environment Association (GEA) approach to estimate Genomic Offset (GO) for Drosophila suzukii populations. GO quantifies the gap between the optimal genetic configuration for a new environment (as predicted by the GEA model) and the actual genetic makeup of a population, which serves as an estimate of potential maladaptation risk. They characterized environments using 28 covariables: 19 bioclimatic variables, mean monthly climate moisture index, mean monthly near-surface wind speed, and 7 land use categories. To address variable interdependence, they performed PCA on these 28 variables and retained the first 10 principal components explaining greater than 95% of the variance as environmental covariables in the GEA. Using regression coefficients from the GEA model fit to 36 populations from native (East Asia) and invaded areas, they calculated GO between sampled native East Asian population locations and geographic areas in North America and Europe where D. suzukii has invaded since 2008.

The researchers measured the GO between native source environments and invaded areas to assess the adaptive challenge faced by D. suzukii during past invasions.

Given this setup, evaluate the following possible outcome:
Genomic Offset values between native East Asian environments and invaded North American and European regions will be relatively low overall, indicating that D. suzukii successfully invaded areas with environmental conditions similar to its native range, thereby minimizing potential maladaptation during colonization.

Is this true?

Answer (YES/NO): YES